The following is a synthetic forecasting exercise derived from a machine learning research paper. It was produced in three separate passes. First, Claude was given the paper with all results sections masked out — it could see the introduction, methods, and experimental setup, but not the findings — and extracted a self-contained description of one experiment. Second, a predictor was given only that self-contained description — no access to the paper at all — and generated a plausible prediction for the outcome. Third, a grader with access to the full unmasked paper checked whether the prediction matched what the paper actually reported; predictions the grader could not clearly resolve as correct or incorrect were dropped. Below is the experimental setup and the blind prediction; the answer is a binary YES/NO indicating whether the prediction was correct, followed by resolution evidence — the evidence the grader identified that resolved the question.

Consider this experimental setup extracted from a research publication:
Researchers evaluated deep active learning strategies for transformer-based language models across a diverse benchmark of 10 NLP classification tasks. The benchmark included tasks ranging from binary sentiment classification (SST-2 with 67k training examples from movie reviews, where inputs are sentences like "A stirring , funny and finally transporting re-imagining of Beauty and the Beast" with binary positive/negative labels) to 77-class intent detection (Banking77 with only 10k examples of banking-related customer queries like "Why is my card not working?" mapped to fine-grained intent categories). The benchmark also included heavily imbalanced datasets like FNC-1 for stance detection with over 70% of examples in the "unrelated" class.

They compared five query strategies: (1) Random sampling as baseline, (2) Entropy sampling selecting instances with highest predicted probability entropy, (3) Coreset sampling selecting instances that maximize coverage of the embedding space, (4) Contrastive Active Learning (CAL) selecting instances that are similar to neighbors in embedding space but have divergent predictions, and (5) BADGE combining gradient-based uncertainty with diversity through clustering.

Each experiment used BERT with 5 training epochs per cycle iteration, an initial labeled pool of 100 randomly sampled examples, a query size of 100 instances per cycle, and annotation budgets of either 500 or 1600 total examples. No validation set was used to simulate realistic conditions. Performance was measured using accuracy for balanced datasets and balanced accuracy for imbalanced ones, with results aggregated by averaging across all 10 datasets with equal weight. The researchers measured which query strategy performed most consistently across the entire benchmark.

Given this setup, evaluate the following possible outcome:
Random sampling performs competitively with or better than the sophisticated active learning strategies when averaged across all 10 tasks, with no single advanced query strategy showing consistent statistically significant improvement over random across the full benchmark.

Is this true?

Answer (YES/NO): NO